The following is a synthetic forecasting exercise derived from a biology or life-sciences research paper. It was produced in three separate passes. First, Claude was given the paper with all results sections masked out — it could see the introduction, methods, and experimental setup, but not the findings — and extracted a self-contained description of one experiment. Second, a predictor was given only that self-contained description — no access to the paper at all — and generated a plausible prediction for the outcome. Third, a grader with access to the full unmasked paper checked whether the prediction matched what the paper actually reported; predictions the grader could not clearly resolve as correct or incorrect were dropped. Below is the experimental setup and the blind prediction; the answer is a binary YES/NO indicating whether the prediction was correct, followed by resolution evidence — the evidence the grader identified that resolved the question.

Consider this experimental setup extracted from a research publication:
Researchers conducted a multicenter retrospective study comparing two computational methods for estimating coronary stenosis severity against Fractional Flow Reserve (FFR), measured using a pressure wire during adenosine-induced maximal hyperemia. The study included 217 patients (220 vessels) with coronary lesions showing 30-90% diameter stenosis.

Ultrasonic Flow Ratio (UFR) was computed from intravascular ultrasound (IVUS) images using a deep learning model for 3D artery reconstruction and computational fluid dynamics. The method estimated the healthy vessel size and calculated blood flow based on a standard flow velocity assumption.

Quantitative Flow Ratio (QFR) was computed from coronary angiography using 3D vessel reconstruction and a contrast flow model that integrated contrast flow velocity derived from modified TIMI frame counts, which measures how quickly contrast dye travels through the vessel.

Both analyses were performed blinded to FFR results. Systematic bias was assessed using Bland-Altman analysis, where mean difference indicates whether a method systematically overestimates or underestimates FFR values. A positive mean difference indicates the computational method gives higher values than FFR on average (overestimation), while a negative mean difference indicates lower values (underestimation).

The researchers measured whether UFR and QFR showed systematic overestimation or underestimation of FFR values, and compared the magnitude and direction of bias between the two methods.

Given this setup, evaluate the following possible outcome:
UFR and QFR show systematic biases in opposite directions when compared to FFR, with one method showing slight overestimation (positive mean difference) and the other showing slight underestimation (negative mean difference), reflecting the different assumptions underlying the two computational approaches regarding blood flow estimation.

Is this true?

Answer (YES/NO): YES